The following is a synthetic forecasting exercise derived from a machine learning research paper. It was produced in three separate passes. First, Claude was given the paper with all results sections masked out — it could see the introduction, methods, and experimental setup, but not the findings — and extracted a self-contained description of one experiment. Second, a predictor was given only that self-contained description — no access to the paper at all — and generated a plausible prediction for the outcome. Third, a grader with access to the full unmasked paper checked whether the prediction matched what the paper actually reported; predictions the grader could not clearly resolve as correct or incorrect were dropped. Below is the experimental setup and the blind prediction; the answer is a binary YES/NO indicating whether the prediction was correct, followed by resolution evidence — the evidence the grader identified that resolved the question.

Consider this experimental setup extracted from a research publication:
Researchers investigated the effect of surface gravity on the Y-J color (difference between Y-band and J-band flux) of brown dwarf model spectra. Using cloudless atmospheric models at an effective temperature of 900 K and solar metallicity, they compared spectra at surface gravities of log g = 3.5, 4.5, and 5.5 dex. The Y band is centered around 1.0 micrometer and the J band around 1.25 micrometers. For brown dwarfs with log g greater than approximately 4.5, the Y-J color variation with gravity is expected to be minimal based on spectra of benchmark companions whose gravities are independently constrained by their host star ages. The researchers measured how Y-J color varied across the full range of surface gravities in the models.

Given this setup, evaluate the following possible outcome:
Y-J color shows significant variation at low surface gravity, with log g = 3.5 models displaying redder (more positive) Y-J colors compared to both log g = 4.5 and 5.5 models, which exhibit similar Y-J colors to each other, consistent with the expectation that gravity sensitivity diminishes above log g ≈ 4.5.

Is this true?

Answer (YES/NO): NO